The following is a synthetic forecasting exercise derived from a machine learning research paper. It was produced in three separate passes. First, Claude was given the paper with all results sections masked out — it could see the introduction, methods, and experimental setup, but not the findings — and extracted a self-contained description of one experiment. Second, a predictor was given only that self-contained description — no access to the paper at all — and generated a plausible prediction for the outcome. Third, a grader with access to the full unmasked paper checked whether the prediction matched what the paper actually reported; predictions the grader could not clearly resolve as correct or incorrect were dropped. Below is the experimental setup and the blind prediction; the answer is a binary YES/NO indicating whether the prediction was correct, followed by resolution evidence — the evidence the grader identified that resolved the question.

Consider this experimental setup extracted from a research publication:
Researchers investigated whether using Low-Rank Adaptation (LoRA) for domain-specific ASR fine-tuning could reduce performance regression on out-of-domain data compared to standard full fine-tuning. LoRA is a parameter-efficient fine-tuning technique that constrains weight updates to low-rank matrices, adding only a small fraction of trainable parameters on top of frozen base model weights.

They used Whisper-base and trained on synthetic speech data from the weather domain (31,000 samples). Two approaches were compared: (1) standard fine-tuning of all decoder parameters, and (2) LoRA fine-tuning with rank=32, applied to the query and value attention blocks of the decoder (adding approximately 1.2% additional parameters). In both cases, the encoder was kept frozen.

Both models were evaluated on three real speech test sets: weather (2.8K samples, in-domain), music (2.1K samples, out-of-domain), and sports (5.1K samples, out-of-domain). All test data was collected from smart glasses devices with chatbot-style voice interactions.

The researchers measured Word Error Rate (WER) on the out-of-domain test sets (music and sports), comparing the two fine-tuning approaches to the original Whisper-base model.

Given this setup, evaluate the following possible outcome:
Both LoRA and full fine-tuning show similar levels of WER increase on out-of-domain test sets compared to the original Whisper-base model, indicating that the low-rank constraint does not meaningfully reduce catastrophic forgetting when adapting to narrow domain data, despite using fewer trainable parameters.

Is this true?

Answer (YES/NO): NO